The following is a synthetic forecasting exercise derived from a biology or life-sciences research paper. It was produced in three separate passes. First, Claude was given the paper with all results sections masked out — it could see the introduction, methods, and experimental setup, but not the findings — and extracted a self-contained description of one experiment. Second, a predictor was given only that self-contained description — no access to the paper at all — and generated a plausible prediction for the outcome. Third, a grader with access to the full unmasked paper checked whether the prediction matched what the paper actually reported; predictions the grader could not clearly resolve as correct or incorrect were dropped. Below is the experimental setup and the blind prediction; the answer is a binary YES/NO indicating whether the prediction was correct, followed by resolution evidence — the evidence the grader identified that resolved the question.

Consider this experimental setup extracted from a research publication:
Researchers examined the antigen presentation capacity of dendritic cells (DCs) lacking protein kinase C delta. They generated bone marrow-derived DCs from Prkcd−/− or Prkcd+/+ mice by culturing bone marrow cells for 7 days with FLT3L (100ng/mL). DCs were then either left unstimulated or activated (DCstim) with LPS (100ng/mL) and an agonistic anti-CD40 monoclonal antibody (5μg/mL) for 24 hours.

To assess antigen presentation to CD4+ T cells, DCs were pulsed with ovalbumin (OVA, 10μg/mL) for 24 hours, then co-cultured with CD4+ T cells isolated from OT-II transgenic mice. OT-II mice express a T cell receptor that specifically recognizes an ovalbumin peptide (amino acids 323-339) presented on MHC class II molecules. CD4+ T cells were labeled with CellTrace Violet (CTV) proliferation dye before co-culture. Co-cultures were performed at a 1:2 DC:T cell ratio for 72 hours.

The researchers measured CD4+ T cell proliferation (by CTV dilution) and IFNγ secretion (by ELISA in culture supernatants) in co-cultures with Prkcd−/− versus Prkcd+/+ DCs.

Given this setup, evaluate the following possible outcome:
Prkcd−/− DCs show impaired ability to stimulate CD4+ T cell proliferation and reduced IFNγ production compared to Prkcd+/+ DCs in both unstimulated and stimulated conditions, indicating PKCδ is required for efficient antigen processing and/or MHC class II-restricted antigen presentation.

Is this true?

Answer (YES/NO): NO